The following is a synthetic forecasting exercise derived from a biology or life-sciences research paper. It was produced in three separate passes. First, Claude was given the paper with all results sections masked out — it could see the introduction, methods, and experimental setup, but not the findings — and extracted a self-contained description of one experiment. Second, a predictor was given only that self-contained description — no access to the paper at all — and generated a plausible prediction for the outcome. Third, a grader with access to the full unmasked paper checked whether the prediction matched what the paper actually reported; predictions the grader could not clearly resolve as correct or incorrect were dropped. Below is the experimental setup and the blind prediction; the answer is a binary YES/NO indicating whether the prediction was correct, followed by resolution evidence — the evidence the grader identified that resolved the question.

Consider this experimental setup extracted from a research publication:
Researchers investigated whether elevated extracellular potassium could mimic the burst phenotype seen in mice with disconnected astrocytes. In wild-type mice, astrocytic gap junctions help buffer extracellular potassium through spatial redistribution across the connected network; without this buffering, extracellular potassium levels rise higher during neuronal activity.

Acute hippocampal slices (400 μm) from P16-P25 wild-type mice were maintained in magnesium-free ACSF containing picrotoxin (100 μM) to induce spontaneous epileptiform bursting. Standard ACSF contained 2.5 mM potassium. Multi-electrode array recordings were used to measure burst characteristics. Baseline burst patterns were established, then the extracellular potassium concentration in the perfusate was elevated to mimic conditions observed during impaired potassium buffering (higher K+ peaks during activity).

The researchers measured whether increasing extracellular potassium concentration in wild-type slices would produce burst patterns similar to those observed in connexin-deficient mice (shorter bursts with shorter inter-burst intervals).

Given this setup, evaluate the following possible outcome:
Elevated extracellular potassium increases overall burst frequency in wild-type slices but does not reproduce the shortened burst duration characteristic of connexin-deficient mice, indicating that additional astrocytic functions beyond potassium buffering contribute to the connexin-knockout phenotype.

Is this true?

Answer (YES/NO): NO